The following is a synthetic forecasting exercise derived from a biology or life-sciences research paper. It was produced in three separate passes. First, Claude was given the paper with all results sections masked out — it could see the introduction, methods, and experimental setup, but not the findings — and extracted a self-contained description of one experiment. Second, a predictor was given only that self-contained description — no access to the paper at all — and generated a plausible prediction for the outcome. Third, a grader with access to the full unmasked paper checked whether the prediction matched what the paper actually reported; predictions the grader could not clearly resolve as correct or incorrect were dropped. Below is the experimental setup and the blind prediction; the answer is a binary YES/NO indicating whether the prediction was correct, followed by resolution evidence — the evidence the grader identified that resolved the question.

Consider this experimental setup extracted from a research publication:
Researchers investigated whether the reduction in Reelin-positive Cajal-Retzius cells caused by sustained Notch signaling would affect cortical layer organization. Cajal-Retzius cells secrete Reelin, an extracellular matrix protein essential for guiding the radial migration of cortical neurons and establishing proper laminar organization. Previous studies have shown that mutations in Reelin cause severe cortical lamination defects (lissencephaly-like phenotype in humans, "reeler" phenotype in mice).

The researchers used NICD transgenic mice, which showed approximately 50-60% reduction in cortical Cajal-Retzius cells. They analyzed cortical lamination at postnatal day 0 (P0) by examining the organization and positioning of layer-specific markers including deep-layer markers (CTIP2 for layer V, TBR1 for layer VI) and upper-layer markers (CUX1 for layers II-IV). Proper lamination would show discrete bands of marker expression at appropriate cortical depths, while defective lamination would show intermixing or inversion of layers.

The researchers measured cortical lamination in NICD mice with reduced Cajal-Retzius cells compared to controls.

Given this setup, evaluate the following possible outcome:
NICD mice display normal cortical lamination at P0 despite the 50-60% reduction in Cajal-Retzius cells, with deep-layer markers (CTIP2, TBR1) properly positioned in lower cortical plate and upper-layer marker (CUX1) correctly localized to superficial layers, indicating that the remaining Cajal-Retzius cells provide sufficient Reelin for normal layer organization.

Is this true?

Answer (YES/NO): YES